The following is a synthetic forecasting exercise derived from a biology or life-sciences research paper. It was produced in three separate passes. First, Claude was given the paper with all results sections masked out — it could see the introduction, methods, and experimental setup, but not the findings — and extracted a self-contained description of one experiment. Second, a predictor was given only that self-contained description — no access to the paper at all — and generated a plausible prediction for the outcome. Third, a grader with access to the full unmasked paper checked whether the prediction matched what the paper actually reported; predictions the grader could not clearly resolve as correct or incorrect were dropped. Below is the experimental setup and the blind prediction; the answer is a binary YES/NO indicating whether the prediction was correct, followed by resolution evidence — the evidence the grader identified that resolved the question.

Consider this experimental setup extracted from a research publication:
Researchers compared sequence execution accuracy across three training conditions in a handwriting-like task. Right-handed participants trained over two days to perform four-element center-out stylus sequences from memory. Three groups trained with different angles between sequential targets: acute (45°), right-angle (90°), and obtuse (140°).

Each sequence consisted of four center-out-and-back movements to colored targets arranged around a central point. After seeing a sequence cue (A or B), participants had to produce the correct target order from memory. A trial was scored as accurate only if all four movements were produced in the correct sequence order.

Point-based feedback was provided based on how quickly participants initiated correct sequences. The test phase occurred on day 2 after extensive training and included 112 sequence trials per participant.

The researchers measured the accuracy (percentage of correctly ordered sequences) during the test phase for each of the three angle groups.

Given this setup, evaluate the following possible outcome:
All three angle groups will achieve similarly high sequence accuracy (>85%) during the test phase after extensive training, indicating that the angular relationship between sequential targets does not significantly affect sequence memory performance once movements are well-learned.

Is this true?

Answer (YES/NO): NO